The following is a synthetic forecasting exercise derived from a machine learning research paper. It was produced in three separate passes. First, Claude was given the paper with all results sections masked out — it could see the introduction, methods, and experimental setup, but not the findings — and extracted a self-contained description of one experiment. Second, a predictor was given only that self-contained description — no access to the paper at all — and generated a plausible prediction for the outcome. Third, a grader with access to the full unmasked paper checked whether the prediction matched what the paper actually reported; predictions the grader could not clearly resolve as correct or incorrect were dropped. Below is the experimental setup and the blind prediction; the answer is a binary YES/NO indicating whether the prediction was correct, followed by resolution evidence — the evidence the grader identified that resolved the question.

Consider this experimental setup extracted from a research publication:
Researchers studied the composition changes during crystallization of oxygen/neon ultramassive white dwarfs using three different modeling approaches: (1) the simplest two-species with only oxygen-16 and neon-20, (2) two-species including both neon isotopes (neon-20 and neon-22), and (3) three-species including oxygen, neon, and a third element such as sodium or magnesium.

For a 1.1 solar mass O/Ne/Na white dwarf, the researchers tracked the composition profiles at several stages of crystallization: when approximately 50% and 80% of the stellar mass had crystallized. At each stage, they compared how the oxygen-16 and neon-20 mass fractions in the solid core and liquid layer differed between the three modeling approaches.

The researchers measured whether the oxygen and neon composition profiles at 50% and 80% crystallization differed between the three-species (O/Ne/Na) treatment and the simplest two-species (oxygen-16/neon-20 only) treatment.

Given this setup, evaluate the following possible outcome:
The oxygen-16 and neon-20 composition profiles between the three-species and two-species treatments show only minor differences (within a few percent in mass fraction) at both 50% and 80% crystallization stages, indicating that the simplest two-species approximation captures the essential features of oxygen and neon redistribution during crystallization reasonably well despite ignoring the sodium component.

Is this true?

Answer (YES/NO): NO